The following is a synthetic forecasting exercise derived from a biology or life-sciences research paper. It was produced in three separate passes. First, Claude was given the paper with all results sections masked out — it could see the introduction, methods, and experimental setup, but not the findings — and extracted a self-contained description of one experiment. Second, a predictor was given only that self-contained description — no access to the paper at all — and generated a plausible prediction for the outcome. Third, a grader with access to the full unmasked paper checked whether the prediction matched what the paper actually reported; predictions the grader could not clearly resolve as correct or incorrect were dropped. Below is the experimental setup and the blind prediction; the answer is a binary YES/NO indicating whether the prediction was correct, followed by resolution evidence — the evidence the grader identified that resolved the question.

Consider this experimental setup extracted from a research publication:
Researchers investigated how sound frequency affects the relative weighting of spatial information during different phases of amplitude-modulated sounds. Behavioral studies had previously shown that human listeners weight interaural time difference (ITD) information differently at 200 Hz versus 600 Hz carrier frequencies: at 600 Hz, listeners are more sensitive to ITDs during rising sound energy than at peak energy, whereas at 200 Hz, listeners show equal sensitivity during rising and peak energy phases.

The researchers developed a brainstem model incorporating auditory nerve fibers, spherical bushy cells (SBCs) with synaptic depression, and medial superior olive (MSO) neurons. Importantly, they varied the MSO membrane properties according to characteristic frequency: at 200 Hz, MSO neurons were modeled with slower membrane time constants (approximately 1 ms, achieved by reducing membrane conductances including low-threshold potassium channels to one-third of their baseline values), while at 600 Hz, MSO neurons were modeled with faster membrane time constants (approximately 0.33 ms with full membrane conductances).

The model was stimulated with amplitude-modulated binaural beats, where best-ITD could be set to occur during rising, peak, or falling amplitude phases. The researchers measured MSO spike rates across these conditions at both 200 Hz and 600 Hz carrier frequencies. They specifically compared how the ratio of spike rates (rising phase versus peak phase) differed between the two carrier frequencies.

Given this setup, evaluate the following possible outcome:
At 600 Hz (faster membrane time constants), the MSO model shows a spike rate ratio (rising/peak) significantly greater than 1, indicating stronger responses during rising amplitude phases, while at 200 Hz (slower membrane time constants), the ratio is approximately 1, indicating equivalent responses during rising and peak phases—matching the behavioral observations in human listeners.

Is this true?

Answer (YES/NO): YES